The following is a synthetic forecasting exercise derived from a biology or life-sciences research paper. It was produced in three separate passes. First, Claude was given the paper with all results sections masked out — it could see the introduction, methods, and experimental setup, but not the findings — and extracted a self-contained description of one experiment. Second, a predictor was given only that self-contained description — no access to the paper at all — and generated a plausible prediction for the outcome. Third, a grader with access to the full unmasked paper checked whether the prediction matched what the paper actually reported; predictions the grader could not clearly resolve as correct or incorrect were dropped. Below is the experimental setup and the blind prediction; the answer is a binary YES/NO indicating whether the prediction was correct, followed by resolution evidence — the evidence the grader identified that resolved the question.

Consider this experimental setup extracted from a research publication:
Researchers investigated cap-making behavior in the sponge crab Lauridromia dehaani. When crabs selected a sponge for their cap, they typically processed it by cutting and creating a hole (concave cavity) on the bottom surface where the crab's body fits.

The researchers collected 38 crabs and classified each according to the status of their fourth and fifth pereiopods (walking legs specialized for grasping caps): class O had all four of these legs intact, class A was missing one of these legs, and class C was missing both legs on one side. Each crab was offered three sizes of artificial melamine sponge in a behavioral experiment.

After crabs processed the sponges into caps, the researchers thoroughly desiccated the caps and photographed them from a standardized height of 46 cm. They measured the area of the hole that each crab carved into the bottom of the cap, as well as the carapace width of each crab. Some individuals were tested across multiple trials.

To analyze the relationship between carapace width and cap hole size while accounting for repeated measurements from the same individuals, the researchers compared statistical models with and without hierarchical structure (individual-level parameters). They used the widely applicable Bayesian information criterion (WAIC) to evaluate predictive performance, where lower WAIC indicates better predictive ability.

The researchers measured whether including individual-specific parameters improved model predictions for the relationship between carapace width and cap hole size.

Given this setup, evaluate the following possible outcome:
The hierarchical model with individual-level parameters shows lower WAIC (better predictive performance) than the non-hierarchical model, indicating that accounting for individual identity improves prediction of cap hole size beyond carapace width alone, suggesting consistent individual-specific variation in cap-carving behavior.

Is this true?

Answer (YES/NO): YES